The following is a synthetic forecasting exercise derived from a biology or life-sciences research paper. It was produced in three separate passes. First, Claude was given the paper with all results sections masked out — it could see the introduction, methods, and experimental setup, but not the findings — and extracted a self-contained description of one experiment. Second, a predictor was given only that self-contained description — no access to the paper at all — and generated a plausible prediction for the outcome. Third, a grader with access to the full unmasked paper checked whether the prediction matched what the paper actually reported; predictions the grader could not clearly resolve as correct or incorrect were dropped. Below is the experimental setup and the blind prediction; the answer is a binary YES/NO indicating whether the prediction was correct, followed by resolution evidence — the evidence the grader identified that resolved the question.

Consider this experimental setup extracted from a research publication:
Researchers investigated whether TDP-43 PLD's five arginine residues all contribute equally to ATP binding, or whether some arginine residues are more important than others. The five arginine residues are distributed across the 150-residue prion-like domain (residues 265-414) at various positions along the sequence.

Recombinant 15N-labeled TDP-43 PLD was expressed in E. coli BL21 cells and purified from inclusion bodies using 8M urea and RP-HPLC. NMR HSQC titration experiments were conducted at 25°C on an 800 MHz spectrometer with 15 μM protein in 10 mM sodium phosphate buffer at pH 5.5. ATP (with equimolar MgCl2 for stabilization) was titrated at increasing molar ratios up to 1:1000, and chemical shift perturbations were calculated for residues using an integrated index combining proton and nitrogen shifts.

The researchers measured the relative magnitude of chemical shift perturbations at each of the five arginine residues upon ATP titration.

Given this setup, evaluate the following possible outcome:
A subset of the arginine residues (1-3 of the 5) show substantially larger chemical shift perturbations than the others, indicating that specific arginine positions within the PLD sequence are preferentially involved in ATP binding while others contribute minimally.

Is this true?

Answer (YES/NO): YES